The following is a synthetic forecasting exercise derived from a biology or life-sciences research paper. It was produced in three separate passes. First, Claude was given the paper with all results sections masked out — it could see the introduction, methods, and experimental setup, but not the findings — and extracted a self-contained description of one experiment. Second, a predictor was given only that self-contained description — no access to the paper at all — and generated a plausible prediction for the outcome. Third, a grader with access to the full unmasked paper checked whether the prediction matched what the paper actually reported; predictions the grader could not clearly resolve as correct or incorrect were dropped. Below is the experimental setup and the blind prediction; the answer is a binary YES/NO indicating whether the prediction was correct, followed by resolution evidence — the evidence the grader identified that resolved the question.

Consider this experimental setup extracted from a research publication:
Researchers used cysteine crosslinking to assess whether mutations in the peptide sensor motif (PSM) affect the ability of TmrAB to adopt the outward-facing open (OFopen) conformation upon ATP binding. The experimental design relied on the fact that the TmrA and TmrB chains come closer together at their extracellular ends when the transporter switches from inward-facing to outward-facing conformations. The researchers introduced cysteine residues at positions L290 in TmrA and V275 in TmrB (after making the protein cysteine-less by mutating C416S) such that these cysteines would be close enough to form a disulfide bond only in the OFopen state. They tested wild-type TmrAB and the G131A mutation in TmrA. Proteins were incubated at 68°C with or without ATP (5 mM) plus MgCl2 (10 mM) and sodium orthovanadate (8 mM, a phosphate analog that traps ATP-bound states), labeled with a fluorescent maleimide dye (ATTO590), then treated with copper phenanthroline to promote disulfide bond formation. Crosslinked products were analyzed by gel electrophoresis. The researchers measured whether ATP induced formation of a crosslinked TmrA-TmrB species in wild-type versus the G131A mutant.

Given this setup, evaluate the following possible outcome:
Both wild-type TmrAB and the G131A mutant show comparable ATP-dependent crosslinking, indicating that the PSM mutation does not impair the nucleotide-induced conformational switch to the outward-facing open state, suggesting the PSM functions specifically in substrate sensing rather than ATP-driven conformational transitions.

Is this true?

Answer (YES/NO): NO